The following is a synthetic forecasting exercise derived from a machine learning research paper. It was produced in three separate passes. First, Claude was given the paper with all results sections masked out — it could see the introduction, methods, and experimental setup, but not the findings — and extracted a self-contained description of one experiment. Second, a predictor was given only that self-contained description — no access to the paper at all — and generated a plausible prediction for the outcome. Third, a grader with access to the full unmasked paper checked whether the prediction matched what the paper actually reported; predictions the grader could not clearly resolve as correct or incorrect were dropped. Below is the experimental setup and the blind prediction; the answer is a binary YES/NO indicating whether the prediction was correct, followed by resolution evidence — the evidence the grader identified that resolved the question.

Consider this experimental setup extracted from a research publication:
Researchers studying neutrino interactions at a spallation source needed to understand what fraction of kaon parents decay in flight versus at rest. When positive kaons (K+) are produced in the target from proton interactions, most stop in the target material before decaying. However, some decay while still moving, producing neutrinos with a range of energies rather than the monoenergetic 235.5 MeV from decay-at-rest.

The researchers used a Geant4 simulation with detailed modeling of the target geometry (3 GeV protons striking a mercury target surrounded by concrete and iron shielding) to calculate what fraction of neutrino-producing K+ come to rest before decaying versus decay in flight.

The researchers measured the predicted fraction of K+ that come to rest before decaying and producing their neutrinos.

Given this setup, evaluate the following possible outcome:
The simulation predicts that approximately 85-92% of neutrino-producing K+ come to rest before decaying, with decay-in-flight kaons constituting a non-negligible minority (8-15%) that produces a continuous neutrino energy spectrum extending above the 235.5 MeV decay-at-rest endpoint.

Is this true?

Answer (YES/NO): NO